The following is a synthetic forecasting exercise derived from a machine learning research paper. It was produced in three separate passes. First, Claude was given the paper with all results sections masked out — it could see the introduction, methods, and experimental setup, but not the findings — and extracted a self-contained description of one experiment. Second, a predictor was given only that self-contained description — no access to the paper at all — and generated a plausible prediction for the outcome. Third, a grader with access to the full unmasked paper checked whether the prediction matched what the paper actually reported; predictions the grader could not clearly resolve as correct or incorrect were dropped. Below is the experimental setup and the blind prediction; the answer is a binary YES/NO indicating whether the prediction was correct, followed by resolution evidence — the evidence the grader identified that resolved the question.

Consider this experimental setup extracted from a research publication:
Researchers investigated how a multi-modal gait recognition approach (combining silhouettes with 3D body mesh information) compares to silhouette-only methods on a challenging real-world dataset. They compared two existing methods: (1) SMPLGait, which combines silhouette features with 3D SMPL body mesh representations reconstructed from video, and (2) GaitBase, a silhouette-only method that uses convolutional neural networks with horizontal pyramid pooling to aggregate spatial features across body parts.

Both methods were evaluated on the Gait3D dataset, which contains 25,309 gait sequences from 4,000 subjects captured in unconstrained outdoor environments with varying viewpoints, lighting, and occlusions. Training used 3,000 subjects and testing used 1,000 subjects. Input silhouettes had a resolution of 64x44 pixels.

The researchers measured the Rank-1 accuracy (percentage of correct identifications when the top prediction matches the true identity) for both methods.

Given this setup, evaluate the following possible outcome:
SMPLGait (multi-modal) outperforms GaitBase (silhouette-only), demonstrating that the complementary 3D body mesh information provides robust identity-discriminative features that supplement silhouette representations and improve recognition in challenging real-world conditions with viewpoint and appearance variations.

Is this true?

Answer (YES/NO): NO